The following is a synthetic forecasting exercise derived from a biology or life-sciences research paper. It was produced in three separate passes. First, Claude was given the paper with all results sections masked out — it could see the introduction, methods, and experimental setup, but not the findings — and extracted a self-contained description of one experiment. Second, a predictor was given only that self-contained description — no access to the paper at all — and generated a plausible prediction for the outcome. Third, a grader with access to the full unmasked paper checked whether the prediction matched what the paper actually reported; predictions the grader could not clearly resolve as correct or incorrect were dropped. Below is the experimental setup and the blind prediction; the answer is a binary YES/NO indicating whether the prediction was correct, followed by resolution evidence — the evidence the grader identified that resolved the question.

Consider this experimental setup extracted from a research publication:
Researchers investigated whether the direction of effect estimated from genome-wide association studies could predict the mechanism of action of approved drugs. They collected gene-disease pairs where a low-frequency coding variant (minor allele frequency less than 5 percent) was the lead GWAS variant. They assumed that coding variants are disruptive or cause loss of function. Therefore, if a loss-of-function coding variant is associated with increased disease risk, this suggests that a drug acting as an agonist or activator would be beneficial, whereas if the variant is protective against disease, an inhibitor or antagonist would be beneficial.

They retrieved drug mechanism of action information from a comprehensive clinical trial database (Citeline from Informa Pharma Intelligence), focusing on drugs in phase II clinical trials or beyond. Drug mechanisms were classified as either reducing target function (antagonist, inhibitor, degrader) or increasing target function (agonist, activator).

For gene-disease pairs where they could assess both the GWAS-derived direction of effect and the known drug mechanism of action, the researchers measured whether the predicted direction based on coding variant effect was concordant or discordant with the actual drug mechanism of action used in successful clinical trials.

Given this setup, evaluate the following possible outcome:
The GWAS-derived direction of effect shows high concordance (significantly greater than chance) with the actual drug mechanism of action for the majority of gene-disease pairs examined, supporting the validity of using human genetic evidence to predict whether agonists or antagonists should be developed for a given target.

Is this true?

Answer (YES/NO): YES